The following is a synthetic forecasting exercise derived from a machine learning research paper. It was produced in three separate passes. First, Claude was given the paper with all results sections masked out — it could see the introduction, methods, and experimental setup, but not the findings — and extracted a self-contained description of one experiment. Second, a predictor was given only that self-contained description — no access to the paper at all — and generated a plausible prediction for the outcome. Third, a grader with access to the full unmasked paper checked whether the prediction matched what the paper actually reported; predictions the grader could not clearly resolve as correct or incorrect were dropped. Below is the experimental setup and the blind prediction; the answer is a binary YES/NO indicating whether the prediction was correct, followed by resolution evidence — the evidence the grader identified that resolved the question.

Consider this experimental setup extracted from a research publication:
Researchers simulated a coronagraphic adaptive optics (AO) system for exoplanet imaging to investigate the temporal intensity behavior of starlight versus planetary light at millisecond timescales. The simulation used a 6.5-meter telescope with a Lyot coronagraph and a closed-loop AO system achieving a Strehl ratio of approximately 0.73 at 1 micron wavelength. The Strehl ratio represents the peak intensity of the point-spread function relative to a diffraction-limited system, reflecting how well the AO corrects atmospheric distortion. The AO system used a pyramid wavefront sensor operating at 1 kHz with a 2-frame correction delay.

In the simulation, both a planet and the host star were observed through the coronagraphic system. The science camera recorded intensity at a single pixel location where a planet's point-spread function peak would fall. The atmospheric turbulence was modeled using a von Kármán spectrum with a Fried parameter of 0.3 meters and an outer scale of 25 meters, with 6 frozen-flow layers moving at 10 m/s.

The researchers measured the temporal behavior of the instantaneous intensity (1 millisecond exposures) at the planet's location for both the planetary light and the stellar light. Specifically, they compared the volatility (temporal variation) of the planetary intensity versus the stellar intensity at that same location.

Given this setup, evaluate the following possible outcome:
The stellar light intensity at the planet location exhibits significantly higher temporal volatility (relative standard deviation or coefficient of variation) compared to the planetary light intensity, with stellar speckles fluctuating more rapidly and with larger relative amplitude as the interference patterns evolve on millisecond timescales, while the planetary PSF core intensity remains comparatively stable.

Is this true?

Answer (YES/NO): YES